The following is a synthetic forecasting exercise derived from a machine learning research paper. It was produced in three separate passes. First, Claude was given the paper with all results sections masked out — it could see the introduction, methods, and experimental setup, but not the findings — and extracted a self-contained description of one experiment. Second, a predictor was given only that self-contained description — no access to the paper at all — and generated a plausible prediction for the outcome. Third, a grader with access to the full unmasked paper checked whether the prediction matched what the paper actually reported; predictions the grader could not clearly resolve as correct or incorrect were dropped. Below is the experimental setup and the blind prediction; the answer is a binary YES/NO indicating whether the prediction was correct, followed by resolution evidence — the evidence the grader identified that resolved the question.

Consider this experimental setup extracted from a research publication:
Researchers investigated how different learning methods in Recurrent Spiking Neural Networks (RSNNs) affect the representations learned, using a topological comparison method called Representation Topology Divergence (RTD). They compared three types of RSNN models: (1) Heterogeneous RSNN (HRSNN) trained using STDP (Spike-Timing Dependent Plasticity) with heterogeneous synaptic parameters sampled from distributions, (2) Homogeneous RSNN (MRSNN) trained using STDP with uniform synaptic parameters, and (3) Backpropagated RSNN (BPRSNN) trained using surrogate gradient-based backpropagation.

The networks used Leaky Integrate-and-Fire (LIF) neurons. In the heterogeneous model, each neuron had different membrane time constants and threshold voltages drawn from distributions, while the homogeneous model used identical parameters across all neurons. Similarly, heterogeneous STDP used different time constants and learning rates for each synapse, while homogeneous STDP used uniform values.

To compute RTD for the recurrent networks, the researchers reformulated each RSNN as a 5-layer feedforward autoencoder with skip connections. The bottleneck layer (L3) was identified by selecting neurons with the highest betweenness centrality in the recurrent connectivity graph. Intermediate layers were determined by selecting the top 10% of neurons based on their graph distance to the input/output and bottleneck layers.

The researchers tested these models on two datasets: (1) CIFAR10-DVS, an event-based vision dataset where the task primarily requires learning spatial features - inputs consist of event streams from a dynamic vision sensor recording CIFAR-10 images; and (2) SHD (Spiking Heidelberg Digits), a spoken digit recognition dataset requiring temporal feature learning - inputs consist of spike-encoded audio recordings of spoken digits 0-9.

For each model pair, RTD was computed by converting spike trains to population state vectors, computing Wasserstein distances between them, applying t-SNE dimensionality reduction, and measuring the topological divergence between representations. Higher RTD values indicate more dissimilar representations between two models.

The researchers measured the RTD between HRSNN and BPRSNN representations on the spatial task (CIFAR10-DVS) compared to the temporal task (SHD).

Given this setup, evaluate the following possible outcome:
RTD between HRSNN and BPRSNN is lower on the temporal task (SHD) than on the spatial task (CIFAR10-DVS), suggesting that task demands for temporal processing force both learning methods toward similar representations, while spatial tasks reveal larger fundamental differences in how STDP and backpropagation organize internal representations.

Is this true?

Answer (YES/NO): NO